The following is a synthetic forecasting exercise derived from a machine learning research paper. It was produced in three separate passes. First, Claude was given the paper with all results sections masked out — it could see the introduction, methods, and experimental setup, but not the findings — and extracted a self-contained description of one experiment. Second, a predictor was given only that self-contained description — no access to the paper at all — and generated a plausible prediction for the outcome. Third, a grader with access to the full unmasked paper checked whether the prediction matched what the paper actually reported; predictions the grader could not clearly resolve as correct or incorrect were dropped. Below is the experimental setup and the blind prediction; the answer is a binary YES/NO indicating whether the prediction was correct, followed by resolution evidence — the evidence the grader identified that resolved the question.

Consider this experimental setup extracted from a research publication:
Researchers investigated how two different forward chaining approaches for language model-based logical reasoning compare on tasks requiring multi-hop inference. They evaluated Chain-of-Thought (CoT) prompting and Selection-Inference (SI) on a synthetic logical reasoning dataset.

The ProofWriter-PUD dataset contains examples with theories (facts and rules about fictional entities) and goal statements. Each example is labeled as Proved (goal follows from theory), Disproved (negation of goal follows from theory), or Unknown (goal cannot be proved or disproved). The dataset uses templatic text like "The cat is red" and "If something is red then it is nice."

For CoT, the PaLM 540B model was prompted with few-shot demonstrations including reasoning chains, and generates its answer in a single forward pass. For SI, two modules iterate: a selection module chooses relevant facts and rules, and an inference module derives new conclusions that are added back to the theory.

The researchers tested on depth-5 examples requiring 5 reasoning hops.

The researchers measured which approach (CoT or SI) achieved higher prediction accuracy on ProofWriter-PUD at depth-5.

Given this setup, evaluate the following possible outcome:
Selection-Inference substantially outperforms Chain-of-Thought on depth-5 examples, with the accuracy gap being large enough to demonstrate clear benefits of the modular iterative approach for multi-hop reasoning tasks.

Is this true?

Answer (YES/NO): NO